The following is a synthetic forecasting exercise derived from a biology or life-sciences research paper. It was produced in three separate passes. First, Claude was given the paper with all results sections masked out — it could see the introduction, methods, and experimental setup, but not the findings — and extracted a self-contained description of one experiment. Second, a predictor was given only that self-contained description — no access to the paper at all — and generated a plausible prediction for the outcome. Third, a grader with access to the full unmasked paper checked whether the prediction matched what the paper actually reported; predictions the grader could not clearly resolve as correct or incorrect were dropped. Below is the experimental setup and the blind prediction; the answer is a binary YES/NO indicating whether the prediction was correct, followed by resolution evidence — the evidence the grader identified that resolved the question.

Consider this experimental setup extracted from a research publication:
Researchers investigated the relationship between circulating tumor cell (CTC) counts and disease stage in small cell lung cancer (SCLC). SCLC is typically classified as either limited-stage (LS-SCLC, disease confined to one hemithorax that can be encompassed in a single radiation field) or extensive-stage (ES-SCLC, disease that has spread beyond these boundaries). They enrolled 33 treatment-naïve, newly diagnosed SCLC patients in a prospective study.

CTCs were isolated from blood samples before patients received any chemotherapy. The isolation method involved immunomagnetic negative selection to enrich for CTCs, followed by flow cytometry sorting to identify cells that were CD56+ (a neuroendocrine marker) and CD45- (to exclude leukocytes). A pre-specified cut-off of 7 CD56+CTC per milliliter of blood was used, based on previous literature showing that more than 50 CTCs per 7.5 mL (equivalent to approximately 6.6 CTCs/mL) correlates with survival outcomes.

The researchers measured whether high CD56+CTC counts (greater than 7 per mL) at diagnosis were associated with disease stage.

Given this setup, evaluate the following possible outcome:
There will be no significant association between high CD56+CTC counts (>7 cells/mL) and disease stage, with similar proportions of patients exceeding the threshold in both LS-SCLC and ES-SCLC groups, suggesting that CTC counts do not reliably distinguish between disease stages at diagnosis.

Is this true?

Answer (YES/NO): NO